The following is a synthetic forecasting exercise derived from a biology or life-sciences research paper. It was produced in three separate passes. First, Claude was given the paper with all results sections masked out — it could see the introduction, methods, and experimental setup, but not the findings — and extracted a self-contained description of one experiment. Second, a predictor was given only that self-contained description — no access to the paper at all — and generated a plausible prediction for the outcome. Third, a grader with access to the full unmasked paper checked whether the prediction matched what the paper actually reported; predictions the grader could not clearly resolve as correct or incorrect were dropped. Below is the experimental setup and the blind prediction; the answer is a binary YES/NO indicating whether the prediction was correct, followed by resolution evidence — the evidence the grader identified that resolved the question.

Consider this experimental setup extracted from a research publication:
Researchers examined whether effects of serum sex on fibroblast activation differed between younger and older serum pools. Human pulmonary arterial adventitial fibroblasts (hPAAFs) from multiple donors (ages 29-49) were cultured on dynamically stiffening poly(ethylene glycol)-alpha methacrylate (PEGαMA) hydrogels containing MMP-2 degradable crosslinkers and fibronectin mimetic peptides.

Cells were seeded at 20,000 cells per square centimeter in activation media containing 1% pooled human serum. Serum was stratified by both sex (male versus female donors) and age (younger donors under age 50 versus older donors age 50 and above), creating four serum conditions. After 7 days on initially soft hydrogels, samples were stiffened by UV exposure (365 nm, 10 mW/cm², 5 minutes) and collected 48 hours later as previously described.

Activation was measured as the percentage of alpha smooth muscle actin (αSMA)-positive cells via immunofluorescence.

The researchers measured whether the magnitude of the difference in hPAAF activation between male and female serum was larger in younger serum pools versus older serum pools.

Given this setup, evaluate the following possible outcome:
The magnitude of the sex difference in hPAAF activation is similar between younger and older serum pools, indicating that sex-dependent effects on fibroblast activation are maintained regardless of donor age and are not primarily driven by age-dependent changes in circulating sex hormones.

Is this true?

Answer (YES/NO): NO